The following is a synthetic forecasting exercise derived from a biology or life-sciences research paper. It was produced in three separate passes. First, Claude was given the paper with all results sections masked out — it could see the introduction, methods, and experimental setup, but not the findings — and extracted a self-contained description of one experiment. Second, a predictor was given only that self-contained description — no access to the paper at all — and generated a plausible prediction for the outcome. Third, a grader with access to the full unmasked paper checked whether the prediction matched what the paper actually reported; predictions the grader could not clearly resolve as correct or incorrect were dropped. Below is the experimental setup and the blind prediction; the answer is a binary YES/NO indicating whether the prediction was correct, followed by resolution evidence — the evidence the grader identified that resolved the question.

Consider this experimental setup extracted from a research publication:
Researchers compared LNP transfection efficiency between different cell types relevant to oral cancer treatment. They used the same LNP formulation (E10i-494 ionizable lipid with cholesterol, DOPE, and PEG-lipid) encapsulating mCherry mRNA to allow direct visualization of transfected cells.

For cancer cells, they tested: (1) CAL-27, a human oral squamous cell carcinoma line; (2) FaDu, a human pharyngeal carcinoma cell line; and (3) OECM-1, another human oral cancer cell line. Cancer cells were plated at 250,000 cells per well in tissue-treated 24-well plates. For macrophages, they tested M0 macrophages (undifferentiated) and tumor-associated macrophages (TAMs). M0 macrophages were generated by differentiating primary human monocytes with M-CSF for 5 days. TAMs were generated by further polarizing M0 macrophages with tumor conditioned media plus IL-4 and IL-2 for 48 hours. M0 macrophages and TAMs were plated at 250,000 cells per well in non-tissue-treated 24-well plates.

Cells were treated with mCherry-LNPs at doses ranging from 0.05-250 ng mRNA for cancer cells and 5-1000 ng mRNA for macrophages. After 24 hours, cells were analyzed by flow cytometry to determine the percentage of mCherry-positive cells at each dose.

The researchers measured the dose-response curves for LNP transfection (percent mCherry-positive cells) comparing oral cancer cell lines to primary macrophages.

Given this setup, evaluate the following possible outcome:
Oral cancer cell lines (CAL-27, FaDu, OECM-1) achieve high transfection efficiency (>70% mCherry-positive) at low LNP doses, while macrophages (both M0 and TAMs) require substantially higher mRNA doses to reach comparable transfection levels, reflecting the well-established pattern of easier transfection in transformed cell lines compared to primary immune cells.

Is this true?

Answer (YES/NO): NO